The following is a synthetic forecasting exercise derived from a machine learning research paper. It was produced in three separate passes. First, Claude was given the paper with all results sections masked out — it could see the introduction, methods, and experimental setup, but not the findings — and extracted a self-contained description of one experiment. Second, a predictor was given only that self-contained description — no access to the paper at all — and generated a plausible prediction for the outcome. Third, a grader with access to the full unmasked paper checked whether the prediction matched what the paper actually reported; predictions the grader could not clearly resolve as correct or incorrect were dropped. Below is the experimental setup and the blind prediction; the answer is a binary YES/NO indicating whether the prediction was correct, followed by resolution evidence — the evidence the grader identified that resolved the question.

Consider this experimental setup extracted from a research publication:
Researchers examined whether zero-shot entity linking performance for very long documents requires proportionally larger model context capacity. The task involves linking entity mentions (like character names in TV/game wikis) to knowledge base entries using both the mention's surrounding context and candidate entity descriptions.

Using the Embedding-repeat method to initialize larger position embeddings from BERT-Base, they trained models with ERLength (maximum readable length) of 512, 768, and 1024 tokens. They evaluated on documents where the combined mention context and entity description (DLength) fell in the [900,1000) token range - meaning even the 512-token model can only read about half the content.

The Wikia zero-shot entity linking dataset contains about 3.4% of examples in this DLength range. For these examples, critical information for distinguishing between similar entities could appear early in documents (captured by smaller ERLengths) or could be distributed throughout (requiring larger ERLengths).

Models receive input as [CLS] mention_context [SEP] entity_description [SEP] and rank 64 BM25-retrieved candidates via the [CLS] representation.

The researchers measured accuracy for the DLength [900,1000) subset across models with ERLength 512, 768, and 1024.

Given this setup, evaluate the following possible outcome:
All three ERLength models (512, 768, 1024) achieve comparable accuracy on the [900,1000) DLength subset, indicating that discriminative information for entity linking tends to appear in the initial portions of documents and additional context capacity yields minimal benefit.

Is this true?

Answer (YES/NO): NO